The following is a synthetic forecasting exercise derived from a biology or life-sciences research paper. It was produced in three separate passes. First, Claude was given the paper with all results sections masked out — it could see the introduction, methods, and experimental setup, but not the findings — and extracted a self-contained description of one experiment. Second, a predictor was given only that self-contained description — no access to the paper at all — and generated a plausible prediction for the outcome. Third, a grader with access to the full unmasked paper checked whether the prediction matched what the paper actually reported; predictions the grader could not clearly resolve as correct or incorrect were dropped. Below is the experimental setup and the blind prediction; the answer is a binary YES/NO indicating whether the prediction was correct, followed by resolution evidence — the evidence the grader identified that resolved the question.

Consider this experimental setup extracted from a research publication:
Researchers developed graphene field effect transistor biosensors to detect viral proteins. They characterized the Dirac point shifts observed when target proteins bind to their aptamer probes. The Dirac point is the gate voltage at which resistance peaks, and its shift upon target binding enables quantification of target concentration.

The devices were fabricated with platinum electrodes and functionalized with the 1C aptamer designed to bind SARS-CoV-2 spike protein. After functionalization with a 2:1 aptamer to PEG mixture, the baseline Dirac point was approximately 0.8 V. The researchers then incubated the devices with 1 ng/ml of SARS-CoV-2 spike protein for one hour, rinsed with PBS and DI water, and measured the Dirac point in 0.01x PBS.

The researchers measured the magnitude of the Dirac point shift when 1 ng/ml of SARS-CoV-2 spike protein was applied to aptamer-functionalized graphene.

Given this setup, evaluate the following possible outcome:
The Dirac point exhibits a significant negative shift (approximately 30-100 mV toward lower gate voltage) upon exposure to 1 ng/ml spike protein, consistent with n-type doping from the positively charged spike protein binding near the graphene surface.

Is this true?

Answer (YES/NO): NO